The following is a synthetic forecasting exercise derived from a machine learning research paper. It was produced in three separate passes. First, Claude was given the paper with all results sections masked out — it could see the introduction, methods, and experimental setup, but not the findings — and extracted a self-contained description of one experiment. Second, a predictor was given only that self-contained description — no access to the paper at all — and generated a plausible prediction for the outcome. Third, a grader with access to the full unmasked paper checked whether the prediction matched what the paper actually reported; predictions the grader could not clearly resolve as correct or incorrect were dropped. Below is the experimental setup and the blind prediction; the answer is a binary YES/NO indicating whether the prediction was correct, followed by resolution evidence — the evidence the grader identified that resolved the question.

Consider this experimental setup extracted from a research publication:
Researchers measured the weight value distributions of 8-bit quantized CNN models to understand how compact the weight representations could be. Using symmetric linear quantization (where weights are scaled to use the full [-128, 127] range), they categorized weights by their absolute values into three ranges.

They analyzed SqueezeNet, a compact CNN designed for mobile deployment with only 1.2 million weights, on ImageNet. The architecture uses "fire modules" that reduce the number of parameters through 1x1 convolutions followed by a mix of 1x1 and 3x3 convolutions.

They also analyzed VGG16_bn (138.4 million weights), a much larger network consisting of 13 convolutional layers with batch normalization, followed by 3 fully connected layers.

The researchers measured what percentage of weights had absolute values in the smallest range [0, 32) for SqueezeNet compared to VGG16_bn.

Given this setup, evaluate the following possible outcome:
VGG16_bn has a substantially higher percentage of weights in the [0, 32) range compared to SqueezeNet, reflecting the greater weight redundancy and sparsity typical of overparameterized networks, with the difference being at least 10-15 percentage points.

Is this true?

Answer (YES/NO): NO